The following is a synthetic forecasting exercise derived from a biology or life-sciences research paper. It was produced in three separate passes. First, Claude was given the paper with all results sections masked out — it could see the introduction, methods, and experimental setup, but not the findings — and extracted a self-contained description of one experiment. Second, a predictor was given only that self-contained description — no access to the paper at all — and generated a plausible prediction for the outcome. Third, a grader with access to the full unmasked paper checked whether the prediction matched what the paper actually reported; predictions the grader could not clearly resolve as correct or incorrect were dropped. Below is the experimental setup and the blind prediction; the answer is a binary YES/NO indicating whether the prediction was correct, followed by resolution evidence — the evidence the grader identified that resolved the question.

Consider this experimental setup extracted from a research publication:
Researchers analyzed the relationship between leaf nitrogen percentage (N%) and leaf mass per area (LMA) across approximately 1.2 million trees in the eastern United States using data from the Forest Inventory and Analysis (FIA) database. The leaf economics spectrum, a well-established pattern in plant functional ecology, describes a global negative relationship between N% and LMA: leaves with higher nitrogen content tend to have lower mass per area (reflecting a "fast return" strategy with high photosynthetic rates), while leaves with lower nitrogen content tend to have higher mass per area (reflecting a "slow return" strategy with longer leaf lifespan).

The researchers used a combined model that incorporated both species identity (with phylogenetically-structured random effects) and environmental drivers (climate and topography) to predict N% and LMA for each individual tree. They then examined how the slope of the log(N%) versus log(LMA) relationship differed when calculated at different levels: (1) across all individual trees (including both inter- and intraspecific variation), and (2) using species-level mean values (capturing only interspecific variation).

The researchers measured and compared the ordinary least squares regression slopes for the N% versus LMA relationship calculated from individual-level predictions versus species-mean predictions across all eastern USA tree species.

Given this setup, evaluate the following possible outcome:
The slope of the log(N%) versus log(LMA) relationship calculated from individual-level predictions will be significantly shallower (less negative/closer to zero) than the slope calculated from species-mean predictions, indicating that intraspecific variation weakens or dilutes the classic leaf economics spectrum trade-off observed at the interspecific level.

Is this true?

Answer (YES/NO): NO